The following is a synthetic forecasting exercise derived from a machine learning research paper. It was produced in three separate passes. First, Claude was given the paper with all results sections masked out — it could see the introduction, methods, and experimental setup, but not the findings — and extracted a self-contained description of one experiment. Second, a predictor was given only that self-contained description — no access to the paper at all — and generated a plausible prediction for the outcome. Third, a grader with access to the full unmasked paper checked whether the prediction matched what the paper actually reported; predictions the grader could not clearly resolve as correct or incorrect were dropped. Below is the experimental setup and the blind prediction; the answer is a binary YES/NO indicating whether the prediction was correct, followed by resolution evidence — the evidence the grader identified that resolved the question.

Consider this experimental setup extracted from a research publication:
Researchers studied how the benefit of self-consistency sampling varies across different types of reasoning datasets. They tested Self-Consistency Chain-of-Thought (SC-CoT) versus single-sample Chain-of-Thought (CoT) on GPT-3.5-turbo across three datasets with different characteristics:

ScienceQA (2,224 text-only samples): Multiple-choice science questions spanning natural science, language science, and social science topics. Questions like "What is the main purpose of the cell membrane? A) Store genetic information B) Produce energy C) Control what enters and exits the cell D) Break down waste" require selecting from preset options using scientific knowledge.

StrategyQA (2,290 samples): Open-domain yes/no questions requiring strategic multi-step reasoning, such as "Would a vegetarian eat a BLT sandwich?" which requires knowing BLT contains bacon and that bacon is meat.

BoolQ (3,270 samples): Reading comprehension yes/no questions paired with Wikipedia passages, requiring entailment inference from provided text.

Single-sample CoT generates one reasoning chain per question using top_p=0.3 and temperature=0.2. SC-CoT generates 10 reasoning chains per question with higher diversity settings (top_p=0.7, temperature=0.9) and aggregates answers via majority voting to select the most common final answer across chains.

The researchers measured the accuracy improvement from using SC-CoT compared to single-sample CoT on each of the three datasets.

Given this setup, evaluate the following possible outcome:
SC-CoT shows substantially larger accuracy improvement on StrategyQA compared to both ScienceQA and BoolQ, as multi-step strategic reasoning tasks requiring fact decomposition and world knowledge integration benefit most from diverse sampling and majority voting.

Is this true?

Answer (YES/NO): NO